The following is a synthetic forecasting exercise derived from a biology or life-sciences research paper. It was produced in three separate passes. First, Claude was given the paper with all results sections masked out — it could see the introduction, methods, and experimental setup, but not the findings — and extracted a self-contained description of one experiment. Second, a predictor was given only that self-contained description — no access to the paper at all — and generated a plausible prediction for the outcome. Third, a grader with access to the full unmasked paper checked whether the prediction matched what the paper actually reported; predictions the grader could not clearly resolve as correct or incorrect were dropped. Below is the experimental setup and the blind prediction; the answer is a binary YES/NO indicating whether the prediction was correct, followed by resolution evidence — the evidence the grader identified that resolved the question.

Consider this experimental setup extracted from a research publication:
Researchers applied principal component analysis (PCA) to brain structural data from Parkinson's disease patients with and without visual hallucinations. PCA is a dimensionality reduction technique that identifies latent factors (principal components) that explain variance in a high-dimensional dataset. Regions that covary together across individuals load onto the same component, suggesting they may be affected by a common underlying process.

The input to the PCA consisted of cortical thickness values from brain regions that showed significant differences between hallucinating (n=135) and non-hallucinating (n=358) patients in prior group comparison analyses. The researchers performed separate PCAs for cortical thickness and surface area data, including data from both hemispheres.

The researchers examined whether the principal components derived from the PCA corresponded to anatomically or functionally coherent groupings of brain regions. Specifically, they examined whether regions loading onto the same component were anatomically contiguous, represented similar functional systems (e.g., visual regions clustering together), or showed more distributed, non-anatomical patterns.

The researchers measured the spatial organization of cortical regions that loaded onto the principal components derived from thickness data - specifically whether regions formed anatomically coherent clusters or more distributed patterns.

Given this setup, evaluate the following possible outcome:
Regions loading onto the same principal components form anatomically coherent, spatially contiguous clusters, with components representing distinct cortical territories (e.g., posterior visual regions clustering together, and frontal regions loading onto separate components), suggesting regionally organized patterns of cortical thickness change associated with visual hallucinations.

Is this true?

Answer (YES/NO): YES